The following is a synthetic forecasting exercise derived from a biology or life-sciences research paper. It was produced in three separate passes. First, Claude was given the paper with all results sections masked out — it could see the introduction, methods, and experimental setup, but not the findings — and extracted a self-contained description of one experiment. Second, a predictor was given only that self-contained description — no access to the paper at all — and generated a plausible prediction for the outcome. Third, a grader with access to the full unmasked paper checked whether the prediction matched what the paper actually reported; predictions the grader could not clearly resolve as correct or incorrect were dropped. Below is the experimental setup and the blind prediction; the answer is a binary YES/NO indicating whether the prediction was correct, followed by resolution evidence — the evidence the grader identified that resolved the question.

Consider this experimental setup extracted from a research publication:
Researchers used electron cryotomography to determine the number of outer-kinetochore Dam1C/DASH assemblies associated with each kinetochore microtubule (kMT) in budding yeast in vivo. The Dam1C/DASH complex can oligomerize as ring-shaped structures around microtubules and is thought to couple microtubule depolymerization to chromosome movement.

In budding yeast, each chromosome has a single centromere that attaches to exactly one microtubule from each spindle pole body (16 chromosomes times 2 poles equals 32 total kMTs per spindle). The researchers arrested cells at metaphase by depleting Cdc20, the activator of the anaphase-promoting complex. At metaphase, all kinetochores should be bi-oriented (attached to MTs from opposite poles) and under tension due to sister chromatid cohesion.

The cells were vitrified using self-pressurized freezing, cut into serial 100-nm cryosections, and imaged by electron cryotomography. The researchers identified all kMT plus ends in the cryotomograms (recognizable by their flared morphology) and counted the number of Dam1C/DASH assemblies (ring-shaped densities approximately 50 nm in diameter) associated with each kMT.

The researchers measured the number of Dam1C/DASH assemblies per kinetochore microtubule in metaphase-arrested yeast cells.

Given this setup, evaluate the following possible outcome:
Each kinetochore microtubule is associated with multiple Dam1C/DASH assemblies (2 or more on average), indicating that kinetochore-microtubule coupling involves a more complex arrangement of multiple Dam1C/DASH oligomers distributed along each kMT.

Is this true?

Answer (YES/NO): NO